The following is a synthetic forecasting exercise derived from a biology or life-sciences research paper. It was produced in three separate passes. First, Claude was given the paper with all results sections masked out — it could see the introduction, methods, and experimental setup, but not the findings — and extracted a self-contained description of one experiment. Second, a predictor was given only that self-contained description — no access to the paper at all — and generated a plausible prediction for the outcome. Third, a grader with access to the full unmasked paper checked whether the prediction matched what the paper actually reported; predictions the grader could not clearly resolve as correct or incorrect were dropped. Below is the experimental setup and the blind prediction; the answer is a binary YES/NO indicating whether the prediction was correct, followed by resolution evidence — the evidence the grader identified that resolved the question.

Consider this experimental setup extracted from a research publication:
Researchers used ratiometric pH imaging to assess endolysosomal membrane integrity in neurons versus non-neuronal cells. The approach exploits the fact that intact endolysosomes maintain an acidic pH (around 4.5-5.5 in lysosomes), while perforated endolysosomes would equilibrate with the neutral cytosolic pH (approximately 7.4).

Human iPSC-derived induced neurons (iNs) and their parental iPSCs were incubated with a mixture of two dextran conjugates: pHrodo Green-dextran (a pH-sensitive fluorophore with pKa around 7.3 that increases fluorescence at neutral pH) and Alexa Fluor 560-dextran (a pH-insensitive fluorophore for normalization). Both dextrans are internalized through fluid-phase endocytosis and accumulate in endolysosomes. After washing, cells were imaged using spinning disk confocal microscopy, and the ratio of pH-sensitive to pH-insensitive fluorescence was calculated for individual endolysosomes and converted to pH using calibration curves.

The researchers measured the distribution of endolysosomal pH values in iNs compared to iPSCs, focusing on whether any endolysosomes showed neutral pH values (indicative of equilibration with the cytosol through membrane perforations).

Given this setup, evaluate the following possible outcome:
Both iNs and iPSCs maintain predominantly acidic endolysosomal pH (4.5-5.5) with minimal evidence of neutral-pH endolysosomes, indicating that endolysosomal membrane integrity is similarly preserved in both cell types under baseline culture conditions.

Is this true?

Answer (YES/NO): NO